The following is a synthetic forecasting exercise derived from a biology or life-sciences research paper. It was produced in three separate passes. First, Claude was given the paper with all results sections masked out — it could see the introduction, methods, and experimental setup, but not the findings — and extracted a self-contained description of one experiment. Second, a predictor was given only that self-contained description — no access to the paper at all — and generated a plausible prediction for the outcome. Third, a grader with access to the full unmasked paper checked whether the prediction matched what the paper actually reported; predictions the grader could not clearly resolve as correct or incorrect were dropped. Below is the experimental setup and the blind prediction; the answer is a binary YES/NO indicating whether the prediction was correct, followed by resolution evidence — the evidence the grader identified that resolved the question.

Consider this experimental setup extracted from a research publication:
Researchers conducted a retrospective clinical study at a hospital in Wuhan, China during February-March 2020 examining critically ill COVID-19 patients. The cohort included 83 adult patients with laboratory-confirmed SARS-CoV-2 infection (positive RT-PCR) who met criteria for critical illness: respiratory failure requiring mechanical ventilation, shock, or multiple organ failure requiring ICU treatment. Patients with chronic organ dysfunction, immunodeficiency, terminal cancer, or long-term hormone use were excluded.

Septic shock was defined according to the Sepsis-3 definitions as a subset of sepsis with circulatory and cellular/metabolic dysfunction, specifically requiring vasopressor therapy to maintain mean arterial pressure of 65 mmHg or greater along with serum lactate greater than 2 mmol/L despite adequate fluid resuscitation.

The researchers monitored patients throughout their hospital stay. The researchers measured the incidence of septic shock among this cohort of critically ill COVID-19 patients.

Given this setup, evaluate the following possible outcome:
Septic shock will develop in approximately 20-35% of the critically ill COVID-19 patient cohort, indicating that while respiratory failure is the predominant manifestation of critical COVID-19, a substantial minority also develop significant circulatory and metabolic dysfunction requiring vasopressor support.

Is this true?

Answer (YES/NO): NO